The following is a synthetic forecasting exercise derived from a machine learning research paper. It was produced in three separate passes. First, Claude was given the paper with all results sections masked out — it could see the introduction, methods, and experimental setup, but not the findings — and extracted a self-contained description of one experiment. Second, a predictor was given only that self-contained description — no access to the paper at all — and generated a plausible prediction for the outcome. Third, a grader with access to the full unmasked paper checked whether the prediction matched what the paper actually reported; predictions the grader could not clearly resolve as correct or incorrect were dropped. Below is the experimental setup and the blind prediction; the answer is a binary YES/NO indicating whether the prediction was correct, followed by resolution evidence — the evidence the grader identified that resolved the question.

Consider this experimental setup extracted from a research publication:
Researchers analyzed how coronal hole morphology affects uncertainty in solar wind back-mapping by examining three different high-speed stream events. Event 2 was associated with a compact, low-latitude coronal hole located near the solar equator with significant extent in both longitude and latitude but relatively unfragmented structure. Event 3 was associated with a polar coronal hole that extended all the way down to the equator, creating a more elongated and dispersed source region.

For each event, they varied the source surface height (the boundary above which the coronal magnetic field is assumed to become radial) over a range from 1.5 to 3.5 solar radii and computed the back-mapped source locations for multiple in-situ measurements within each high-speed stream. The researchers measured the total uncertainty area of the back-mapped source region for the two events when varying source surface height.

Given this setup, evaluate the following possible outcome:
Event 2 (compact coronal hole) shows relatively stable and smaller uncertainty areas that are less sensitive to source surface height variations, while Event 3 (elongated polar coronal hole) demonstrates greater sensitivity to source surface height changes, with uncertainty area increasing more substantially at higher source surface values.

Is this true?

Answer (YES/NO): YES